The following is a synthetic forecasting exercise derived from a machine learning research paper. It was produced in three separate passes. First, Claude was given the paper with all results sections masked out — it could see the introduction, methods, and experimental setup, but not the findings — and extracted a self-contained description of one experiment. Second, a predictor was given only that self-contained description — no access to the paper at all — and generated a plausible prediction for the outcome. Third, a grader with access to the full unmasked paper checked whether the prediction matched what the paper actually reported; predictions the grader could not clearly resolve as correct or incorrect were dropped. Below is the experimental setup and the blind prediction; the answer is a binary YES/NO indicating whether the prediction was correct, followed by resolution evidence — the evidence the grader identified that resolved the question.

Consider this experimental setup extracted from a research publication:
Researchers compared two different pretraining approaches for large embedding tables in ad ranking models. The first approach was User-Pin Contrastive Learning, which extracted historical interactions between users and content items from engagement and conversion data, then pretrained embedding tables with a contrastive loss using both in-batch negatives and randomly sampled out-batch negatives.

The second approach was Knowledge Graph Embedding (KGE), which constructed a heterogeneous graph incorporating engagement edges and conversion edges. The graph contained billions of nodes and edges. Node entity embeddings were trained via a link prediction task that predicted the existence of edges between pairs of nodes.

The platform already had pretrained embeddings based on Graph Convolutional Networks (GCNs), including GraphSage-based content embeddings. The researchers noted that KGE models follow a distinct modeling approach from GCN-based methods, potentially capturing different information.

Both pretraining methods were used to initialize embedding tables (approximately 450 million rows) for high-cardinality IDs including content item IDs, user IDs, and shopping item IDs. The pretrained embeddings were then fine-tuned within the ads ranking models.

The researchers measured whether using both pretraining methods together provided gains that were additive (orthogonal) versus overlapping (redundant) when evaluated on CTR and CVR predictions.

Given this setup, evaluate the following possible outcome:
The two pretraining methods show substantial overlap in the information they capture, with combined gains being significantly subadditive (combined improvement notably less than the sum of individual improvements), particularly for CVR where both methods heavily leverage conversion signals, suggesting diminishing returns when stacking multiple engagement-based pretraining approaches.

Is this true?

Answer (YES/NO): NO